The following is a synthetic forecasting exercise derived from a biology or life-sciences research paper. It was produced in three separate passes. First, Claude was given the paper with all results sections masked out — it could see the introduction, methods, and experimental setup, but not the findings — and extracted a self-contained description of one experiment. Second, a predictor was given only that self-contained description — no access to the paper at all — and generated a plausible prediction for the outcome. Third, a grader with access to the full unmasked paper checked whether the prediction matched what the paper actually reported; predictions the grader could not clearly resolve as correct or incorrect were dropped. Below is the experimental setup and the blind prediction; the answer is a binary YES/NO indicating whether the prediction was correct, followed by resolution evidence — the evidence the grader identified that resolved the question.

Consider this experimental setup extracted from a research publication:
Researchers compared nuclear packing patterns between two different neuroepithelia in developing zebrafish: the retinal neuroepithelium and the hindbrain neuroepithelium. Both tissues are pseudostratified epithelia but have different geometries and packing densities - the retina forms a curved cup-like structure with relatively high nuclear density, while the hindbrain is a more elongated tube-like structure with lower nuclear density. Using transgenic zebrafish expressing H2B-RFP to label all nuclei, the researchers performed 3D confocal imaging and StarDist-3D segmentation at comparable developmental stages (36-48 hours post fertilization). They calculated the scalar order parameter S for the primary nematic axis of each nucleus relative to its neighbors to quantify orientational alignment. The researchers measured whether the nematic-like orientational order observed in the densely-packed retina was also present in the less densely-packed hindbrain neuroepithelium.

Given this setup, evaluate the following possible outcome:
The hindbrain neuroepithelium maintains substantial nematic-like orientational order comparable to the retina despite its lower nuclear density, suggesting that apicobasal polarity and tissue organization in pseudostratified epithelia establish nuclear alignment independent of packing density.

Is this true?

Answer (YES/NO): YES